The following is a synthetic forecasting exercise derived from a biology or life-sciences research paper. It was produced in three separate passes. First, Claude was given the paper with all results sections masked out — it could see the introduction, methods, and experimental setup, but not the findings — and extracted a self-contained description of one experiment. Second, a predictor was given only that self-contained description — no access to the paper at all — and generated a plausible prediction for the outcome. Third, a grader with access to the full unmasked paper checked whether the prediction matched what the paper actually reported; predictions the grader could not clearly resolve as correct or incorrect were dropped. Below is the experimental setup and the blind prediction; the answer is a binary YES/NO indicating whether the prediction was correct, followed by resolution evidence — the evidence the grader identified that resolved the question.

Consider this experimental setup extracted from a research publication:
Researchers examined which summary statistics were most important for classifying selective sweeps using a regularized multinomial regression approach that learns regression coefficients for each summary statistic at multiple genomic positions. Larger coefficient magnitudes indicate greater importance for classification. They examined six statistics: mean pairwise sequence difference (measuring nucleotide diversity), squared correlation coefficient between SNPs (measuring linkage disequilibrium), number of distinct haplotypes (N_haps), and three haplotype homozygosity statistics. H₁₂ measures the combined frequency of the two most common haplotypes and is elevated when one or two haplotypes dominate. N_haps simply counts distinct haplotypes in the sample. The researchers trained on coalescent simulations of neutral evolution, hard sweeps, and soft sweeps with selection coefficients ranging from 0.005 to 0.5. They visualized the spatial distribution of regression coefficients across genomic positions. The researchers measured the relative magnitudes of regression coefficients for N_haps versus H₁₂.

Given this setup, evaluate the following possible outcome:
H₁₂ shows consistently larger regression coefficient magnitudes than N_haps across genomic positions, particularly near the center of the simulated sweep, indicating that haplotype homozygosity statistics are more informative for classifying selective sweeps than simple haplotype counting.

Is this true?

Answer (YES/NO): YES